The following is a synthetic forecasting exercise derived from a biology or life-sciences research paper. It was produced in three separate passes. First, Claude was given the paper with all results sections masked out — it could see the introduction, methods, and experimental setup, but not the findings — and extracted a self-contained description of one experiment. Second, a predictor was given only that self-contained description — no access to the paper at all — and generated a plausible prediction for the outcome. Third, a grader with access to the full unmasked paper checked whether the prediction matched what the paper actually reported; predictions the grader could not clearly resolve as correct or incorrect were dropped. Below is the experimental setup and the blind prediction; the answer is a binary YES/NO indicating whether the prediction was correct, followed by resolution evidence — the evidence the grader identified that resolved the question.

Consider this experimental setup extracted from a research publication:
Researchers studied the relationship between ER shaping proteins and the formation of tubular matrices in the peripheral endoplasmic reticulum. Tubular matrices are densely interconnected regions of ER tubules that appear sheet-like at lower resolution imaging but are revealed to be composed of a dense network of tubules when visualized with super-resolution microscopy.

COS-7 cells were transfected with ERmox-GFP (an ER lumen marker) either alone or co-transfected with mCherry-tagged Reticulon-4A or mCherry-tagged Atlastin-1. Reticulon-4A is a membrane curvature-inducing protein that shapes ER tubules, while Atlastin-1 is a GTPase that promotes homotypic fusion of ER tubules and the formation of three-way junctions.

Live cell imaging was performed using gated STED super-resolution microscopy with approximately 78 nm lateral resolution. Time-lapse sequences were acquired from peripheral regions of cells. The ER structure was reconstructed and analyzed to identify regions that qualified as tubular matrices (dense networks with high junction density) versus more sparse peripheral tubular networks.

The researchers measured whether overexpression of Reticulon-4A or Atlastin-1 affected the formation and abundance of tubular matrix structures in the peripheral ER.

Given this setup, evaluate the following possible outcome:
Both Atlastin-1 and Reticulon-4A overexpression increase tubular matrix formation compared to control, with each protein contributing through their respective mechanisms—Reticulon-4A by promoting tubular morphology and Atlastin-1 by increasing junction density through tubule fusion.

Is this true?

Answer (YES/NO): YES